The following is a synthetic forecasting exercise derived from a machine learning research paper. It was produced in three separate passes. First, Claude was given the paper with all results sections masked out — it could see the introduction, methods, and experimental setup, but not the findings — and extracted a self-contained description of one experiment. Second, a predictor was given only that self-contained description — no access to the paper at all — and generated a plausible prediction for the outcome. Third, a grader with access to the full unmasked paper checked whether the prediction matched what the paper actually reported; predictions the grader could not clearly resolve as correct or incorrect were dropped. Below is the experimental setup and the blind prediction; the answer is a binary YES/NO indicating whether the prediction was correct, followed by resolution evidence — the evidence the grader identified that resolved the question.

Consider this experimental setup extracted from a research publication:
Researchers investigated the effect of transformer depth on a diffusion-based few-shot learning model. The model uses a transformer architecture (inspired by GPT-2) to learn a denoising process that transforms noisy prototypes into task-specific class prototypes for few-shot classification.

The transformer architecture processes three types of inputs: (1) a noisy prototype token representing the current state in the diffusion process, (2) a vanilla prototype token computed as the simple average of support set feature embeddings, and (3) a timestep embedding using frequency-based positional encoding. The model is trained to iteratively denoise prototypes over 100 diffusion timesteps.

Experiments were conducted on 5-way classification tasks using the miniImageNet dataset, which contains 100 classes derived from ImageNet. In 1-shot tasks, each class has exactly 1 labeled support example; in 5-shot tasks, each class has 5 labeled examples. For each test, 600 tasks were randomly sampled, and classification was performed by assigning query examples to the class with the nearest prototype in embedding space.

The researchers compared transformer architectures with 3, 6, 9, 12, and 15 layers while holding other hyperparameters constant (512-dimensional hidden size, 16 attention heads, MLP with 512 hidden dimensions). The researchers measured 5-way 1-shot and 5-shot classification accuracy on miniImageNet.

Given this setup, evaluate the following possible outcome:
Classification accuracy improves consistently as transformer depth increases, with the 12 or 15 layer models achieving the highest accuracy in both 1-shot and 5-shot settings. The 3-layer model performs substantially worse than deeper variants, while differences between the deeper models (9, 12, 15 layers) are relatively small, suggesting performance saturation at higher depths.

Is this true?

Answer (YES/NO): NO